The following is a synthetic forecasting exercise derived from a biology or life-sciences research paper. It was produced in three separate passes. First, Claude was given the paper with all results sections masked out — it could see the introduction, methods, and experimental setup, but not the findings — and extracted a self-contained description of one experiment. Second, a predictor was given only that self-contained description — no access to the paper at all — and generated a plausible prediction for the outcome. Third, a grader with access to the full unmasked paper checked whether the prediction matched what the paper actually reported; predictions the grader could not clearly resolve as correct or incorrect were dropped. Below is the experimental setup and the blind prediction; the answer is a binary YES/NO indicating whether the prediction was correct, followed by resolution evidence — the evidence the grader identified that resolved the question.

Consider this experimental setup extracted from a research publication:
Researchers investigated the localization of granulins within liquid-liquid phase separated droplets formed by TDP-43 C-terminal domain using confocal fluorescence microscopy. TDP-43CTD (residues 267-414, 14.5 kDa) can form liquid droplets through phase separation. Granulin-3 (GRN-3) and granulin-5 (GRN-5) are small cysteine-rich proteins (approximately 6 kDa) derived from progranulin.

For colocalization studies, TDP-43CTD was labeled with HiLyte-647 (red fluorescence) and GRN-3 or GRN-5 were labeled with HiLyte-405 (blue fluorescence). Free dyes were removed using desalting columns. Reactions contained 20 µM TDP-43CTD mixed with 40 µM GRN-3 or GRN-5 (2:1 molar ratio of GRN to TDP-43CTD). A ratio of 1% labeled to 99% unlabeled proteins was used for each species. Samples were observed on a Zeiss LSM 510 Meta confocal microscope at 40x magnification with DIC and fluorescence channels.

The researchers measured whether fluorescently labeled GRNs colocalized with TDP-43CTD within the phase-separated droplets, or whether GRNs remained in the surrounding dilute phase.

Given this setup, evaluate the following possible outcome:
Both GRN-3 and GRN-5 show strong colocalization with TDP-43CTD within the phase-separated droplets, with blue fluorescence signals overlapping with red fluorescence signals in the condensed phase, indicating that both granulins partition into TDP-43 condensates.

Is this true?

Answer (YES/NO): NO